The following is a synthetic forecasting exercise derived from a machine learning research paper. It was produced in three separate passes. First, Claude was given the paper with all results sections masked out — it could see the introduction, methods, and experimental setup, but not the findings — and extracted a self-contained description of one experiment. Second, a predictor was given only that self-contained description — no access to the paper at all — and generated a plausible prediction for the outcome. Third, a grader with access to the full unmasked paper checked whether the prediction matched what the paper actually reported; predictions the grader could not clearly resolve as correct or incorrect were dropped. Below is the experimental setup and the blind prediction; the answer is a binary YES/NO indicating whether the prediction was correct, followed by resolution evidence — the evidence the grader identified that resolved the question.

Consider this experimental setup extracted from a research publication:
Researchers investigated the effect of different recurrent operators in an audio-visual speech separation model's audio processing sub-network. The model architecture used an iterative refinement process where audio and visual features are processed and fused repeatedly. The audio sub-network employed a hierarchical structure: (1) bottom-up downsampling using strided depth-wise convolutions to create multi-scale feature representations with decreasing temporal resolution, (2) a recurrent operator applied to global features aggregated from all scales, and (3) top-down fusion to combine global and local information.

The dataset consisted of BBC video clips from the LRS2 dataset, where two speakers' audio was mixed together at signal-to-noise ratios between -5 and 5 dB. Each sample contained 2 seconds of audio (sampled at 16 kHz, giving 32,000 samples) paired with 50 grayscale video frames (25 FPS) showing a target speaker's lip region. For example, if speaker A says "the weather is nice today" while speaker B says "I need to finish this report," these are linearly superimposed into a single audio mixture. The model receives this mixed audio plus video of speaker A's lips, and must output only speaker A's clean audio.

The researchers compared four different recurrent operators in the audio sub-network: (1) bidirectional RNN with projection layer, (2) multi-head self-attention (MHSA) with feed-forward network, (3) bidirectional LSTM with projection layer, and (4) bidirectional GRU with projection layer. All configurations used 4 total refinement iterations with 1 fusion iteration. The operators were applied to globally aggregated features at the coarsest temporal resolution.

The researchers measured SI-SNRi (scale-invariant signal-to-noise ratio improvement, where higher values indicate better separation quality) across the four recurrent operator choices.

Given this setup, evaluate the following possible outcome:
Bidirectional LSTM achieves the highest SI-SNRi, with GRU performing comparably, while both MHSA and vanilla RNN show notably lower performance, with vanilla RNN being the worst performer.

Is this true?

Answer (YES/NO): NO